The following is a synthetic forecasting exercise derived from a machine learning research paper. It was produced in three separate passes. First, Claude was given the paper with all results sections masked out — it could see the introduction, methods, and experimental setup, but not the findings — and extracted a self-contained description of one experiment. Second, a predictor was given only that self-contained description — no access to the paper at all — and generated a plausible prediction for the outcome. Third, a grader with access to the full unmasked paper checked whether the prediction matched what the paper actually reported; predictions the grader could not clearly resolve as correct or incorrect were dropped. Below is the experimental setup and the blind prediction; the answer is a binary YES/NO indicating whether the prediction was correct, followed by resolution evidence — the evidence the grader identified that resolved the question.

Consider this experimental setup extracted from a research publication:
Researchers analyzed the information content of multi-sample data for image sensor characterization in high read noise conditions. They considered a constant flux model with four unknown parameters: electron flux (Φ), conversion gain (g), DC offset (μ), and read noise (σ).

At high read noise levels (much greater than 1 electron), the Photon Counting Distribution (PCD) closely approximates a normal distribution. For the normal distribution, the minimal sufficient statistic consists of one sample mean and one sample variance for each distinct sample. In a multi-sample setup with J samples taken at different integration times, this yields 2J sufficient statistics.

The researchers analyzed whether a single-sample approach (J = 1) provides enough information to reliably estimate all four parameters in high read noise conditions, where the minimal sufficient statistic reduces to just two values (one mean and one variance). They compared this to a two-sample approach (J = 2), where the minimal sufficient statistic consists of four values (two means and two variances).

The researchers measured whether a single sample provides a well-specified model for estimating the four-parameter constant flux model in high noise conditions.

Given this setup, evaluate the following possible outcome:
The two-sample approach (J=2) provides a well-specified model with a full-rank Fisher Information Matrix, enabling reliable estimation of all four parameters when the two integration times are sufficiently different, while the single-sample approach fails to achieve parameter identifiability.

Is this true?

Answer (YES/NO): NO